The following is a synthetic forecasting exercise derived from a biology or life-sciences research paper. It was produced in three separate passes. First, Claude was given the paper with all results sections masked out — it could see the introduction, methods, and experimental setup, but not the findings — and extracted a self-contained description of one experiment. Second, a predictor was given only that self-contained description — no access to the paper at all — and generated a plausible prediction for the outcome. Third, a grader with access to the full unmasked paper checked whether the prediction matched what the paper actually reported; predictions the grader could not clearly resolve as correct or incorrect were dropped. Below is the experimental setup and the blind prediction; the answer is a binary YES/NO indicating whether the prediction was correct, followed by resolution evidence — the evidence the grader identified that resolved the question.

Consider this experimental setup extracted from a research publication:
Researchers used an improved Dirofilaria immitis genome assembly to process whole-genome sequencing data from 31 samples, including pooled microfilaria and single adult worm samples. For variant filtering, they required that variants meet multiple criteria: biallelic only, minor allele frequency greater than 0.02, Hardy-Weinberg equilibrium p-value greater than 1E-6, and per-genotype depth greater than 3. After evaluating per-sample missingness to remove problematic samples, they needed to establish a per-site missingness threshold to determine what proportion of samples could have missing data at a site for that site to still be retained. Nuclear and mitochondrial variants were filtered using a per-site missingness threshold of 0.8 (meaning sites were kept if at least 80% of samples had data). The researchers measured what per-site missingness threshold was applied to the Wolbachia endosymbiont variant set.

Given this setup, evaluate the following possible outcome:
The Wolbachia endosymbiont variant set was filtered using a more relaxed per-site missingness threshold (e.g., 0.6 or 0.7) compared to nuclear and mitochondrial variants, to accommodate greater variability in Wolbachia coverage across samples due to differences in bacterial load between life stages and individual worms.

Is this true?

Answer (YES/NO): YES